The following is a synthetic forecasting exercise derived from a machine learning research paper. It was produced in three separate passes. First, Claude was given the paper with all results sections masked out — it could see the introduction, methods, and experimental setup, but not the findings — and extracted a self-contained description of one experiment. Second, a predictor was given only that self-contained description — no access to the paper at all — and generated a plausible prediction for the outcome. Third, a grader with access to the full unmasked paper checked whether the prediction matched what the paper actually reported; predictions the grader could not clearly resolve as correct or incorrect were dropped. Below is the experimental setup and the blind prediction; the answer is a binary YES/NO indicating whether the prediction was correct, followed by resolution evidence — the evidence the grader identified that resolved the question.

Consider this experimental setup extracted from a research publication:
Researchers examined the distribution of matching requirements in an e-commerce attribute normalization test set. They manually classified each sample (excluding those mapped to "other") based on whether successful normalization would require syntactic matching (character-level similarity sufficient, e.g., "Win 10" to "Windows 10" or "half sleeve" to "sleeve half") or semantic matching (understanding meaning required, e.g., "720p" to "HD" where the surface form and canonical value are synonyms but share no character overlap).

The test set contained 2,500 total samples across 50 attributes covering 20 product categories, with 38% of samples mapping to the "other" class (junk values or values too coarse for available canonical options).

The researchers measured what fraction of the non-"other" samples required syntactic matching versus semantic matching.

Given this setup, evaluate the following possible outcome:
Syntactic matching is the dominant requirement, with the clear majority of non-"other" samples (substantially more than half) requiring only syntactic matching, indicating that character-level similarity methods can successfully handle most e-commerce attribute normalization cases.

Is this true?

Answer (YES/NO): YES